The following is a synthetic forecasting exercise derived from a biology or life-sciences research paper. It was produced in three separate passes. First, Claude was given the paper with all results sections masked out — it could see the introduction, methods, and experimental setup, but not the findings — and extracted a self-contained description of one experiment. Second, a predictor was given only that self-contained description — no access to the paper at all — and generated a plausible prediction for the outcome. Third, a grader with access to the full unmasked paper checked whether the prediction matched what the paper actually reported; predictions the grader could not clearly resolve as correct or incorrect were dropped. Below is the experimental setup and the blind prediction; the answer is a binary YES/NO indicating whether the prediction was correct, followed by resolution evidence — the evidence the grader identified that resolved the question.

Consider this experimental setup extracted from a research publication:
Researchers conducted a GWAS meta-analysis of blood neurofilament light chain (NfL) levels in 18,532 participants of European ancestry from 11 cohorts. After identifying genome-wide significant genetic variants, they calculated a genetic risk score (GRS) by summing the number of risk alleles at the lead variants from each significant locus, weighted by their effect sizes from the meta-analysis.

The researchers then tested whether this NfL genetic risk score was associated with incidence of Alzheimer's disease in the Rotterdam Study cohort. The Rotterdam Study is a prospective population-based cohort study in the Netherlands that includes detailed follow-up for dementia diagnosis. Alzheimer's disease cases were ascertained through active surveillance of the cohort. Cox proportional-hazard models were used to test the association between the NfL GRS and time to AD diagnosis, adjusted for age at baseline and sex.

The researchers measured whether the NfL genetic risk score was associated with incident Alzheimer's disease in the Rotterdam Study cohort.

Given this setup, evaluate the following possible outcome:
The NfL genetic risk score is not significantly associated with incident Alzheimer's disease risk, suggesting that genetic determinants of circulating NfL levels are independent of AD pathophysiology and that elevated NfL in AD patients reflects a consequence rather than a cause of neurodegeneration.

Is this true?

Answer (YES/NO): YES